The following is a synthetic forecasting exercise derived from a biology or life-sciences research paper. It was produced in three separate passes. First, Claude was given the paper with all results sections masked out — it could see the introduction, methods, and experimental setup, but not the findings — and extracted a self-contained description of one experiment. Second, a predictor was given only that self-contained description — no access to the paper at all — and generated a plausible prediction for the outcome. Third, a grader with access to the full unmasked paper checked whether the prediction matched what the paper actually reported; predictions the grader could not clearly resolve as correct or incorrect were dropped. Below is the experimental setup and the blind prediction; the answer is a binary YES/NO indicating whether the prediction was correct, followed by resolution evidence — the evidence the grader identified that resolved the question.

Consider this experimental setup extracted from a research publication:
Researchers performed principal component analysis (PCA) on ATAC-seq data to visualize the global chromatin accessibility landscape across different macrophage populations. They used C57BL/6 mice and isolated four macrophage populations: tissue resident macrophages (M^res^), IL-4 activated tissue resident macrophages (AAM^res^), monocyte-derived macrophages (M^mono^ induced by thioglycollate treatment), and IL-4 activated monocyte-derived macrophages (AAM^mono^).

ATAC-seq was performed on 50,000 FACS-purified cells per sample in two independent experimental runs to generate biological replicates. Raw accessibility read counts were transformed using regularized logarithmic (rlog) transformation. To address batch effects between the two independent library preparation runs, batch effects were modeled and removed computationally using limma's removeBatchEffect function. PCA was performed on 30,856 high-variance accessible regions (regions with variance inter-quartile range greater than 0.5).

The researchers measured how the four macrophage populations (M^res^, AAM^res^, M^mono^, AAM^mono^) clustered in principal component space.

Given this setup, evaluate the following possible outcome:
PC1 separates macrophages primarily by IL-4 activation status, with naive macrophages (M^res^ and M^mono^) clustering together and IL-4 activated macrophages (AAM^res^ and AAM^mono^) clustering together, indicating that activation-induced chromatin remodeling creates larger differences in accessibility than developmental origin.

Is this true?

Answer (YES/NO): NO